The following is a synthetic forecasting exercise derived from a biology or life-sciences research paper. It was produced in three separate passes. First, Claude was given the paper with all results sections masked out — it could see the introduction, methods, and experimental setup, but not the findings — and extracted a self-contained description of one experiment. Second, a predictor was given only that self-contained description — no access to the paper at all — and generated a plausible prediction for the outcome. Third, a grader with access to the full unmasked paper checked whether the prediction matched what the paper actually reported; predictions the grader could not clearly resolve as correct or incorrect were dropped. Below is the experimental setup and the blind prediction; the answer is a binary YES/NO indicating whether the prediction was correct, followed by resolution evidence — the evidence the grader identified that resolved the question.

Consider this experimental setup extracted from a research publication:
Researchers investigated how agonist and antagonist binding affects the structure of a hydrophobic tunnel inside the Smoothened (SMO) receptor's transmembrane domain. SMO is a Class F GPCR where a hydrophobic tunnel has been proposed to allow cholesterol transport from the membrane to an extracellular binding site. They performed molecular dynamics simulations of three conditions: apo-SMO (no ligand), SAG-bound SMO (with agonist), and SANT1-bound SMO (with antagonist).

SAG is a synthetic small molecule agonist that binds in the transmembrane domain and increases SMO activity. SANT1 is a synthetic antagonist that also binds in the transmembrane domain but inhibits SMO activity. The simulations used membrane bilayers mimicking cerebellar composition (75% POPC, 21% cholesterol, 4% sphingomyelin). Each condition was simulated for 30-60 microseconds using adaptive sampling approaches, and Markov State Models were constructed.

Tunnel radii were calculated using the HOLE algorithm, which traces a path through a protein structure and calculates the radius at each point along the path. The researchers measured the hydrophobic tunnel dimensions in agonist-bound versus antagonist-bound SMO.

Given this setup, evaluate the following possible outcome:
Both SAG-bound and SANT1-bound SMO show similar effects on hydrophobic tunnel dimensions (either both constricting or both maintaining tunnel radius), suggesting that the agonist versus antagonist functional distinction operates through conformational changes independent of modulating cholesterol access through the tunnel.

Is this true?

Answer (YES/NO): NO